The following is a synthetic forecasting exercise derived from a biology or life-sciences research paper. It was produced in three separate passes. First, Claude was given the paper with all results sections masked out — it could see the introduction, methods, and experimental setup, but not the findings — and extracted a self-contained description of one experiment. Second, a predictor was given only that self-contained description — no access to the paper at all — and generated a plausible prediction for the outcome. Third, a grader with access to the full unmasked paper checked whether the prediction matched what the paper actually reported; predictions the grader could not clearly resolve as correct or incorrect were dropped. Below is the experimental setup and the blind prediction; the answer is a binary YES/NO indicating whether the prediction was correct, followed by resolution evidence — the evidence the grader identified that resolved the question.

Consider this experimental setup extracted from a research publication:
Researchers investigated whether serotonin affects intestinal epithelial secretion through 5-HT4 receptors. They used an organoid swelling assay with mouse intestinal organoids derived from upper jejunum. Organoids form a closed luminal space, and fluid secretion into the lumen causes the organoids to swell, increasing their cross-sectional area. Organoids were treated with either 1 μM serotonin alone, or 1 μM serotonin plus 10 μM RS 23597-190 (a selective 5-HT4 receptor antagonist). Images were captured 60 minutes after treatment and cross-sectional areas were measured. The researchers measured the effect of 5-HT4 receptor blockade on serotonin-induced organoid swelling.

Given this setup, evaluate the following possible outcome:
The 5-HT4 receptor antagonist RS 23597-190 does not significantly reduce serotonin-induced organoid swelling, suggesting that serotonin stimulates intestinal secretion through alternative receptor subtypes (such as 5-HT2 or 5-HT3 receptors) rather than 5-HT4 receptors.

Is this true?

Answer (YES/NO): NO